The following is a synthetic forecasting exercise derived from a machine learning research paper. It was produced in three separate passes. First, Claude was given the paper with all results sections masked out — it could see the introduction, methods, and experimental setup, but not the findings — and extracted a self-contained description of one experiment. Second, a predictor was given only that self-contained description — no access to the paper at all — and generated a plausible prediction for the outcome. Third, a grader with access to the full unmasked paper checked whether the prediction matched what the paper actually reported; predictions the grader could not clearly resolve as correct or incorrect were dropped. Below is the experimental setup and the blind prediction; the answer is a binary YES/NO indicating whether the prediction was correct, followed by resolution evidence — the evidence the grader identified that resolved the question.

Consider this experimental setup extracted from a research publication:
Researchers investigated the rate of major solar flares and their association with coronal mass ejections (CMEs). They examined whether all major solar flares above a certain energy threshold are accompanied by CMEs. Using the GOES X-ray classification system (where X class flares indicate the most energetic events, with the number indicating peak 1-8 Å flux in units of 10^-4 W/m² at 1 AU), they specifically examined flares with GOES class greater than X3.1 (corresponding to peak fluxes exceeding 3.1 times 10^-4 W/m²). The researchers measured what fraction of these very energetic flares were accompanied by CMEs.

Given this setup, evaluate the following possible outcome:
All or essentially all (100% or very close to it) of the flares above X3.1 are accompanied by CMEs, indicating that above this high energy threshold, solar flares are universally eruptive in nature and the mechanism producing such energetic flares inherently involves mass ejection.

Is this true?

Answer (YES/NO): YES